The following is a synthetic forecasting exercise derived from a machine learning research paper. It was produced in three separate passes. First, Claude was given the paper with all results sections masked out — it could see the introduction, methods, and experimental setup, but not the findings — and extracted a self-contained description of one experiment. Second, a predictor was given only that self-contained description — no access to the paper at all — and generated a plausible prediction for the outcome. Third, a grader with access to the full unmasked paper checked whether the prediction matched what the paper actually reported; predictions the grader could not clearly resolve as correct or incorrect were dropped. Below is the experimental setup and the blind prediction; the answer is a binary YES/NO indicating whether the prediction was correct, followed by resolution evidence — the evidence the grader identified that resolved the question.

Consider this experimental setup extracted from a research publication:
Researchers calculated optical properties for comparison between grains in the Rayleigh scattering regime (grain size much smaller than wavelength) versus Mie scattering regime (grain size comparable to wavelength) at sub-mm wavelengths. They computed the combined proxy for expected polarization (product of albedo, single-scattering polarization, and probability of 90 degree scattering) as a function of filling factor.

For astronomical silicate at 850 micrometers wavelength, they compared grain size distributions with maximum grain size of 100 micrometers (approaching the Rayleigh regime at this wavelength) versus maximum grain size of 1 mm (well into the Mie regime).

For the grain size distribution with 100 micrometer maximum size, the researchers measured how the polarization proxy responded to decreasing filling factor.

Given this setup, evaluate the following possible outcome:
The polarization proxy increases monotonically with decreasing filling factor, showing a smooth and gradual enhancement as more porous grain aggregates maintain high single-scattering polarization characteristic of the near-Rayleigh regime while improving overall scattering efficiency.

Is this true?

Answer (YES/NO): NO